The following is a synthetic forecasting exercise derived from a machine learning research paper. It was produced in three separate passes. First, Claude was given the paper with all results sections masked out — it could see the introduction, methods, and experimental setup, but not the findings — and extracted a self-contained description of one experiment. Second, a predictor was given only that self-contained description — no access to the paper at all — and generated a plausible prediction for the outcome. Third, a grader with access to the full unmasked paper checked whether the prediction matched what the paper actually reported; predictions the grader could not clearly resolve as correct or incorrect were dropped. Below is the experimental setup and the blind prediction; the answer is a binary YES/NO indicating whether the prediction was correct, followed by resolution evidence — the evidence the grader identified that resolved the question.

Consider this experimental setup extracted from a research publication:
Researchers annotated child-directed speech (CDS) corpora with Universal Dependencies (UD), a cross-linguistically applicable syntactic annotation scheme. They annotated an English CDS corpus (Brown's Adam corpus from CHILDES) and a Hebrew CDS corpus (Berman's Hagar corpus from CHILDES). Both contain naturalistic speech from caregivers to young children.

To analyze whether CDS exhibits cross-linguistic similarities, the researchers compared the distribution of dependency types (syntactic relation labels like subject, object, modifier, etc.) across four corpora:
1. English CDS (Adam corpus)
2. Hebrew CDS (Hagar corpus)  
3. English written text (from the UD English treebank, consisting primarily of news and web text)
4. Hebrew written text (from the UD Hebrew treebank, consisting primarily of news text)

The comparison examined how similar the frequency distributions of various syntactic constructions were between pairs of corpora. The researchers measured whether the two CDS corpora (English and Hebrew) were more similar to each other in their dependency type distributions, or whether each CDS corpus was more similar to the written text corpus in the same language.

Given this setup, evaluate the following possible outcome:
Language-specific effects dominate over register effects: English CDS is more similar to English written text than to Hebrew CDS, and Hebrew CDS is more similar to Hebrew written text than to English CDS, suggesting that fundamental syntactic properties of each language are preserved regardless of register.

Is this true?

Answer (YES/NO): NO